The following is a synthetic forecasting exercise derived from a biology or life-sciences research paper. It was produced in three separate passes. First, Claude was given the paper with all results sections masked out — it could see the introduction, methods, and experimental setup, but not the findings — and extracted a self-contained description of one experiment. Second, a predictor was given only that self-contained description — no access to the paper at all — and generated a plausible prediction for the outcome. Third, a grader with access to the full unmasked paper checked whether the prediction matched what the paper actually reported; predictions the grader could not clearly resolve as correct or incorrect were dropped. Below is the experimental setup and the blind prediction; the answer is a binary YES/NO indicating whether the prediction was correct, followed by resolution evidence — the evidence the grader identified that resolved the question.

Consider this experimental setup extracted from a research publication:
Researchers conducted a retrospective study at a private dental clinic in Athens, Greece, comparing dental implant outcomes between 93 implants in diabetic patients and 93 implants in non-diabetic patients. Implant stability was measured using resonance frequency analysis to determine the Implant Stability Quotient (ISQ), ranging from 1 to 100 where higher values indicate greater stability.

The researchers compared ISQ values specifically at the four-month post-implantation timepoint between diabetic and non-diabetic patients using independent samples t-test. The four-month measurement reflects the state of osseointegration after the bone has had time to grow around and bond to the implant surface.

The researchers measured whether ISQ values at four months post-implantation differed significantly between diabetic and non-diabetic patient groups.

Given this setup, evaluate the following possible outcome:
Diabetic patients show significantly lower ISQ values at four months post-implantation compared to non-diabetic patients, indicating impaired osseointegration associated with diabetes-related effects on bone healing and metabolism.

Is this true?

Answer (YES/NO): NO